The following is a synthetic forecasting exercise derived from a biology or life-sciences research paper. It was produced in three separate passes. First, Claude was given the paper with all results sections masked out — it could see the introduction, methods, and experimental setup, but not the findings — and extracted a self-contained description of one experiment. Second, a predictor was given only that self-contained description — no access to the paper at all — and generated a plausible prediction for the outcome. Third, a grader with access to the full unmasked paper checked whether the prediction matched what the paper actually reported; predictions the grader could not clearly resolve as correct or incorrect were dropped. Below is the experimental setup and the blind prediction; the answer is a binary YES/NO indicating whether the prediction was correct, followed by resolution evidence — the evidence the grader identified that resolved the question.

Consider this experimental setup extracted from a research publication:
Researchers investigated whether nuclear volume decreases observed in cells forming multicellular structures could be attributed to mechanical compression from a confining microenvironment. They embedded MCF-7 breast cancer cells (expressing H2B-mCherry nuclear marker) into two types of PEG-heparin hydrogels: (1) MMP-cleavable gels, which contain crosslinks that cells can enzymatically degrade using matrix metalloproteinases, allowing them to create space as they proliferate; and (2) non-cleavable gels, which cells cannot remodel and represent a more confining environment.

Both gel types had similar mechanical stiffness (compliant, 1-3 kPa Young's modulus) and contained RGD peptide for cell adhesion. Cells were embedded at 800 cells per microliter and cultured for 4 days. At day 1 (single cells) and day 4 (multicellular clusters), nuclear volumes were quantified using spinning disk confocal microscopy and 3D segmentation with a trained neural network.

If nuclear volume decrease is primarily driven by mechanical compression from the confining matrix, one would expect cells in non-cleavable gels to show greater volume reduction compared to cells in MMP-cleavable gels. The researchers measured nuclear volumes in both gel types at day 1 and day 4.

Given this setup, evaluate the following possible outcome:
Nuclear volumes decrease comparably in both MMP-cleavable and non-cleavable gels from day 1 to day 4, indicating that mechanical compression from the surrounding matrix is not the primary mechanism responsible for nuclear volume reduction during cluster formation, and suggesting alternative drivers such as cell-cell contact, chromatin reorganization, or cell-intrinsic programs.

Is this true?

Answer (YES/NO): YES